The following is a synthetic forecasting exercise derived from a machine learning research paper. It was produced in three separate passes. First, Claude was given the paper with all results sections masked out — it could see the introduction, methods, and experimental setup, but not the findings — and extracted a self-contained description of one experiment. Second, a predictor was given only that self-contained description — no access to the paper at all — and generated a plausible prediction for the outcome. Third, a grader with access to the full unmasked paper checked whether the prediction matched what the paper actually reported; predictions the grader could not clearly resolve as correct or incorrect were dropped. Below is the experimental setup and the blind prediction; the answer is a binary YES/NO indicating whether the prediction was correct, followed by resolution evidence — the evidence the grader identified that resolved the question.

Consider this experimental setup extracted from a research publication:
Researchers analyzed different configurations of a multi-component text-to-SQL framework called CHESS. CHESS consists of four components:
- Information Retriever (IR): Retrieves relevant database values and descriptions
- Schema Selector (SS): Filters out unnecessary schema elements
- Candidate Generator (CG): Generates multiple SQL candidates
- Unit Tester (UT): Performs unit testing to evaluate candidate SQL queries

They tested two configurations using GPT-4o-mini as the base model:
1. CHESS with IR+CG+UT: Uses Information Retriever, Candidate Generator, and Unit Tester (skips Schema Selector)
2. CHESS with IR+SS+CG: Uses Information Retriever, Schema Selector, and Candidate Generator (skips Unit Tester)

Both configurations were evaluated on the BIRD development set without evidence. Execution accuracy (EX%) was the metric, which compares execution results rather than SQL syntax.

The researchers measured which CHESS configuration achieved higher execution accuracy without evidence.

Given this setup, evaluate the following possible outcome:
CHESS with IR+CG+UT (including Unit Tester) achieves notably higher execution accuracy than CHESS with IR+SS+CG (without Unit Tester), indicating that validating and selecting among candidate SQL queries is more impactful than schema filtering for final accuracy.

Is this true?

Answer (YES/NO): YES